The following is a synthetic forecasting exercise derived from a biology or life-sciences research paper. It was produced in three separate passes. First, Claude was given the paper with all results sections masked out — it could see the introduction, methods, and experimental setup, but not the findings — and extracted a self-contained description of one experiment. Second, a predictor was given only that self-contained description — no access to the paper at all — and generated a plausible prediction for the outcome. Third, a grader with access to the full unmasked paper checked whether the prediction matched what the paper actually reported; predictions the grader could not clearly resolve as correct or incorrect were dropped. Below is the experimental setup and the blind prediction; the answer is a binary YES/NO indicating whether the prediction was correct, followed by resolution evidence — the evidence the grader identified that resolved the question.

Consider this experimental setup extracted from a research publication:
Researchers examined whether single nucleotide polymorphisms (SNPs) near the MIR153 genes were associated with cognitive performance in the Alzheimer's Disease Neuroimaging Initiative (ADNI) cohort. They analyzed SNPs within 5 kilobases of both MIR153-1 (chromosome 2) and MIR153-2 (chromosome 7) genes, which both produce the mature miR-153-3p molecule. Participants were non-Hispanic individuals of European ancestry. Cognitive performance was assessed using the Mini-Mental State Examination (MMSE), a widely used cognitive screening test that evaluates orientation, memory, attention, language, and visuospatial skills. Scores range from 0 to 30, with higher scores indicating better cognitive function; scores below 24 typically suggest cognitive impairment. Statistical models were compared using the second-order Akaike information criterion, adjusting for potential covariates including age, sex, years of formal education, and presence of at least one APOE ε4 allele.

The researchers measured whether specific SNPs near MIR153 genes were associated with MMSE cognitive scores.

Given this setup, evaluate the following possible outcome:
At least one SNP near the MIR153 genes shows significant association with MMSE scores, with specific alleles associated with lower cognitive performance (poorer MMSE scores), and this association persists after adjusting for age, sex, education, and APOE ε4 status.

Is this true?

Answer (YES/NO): NO